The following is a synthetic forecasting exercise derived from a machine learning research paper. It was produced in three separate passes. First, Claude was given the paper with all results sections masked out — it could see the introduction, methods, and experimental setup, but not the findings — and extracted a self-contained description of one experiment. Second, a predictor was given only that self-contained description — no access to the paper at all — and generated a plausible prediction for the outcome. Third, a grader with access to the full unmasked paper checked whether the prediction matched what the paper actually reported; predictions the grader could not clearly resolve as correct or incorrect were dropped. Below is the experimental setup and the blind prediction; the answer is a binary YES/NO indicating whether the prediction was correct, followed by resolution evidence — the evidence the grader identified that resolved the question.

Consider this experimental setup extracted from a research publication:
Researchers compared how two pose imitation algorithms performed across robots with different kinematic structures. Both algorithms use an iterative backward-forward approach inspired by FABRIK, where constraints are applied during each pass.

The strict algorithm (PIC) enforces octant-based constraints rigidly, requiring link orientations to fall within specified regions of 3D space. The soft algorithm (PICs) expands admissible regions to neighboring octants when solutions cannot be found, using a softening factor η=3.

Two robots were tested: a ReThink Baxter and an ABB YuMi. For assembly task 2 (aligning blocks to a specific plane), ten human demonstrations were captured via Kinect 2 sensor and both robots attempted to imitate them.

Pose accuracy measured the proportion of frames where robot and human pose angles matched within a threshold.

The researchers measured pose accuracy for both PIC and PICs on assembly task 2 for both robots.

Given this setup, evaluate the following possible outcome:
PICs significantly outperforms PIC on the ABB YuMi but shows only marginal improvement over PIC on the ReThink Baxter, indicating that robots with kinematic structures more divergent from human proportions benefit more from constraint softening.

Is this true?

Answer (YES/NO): NO